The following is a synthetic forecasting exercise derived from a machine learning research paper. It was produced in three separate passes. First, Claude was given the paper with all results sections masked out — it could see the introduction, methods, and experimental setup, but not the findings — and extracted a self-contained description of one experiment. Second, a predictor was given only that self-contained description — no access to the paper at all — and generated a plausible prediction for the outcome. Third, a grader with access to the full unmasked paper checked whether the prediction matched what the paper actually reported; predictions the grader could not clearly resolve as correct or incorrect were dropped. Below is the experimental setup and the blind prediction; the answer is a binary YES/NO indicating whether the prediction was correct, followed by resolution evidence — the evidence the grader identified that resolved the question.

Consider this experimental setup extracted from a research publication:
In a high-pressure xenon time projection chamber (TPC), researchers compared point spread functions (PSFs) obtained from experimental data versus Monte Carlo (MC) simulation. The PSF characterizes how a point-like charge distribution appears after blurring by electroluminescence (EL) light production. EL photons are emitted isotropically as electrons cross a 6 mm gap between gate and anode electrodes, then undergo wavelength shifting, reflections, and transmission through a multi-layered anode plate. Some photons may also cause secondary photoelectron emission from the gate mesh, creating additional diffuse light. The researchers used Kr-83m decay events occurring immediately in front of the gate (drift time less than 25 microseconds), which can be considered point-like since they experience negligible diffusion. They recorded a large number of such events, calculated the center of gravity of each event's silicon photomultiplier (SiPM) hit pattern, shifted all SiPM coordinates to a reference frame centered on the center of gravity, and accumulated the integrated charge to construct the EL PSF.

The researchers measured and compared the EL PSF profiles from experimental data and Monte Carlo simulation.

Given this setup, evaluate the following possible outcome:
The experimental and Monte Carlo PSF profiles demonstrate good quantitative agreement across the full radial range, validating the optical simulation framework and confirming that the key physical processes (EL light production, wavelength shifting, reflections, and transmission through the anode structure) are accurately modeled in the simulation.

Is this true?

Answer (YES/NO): NO